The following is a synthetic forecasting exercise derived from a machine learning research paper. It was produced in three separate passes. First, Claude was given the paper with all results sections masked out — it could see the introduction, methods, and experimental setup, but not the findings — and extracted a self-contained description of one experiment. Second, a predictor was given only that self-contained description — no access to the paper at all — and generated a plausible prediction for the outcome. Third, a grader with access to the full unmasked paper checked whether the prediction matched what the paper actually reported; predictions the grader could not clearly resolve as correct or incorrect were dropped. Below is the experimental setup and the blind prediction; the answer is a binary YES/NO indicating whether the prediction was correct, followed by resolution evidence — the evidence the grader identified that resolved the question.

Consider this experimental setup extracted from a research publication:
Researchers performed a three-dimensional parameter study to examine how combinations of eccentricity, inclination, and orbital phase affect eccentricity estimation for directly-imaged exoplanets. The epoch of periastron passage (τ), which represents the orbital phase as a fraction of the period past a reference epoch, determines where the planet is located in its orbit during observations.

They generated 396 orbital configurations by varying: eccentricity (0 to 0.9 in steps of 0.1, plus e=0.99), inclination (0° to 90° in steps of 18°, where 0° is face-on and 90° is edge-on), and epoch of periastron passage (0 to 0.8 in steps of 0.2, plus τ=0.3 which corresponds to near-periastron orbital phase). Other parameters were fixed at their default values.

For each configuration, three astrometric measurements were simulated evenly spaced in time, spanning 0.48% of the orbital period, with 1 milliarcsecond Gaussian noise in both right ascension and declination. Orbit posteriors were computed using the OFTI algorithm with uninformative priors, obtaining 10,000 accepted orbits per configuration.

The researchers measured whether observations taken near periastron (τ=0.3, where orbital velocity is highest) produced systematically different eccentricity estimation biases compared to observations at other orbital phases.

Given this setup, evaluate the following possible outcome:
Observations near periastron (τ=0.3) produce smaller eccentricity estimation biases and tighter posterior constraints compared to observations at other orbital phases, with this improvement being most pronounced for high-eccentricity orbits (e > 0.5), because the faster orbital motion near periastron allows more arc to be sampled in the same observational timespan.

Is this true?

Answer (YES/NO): YES